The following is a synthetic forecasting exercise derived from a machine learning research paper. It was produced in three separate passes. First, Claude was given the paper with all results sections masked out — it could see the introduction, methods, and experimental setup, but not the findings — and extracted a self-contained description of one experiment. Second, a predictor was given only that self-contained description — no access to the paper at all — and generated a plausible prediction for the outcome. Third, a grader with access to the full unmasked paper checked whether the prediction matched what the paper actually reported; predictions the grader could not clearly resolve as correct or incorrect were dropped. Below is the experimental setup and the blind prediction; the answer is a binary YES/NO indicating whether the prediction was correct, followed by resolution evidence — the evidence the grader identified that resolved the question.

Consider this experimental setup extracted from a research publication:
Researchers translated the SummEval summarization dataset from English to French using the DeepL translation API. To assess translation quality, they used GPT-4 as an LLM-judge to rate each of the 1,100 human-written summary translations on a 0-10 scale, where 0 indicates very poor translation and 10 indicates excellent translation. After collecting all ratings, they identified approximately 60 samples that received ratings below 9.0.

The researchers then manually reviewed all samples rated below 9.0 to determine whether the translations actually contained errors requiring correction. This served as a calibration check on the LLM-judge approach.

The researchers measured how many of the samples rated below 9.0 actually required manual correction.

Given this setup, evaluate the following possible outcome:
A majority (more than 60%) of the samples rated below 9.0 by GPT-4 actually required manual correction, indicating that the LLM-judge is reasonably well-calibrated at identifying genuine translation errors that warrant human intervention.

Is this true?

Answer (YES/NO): NO